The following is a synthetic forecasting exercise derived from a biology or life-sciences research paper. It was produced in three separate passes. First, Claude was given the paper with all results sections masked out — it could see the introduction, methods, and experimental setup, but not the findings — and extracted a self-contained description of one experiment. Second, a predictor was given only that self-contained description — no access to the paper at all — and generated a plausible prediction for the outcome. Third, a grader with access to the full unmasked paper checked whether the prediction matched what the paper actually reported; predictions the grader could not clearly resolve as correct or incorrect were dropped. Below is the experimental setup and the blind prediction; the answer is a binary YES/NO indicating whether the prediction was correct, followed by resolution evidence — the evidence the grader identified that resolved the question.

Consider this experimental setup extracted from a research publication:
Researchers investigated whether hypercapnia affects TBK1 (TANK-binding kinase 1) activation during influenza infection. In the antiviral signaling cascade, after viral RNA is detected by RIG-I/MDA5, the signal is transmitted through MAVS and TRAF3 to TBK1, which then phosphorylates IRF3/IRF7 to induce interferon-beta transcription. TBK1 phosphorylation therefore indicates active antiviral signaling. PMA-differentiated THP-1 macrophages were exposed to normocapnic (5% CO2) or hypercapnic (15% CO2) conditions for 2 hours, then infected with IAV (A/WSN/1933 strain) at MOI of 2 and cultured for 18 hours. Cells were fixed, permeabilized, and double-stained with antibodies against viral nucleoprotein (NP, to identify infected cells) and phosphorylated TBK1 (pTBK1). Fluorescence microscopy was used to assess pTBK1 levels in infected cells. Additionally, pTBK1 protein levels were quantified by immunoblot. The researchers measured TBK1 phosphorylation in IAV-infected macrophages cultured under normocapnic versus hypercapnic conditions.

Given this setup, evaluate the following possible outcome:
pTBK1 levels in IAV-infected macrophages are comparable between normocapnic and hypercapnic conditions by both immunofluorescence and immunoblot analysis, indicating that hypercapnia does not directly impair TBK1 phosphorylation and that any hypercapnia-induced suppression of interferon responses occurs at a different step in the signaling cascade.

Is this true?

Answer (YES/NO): NO